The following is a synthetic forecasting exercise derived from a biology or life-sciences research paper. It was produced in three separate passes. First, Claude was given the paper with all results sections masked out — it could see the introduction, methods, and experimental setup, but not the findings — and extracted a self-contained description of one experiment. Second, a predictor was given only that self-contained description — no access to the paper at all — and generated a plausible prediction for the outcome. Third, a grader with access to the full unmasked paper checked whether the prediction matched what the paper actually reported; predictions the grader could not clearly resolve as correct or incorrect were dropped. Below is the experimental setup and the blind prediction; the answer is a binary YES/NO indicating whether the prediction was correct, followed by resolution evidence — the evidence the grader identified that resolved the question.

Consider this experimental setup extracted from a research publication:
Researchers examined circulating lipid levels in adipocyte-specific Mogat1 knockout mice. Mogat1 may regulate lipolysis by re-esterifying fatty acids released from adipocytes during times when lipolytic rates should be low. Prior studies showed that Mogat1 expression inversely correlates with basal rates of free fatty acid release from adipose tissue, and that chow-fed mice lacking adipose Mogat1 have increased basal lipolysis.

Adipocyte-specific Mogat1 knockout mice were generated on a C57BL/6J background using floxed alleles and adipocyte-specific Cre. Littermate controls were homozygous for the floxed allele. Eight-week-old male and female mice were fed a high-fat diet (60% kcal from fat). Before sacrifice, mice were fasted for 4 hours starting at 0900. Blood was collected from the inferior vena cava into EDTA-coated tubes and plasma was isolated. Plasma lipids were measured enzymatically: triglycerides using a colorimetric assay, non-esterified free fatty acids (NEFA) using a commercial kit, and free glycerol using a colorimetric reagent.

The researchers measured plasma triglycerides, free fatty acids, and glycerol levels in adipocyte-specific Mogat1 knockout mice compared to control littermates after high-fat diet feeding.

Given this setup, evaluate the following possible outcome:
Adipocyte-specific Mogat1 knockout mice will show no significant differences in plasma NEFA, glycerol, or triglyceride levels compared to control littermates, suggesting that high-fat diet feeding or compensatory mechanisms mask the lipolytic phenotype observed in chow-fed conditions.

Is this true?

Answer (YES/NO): YES